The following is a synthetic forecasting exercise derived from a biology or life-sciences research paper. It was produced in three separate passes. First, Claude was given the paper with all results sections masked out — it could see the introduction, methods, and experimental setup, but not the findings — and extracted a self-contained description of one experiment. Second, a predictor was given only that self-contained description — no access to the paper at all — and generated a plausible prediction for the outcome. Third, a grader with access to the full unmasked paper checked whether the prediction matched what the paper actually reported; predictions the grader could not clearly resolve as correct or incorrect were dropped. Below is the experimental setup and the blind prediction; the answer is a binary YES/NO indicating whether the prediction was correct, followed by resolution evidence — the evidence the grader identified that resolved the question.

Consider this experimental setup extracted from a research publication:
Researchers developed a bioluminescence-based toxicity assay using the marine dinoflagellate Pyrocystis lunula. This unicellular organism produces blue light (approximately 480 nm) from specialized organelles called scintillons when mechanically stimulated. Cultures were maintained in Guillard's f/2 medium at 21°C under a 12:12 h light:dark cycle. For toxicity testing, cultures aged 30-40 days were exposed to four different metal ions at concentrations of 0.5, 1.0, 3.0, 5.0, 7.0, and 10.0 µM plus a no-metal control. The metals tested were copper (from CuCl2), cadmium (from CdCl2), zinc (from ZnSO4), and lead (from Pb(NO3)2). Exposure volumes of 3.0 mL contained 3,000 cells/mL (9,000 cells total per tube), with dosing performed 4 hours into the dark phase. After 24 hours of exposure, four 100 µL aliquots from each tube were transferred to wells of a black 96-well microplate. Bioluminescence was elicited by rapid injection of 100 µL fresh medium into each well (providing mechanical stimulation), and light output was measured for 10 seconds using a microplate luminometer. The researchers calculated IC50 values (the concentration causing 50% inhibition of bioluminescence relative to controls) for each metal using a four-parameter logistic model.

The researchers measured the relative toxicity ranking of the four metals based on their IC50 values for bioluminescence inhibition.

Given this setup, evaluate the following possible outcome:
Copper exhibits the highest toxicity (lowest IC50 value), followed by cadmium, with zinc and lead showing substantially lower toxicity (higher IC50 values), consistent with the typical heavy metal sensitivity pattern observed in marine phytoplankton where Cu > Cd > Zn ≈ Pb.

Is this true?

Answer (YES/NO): NO